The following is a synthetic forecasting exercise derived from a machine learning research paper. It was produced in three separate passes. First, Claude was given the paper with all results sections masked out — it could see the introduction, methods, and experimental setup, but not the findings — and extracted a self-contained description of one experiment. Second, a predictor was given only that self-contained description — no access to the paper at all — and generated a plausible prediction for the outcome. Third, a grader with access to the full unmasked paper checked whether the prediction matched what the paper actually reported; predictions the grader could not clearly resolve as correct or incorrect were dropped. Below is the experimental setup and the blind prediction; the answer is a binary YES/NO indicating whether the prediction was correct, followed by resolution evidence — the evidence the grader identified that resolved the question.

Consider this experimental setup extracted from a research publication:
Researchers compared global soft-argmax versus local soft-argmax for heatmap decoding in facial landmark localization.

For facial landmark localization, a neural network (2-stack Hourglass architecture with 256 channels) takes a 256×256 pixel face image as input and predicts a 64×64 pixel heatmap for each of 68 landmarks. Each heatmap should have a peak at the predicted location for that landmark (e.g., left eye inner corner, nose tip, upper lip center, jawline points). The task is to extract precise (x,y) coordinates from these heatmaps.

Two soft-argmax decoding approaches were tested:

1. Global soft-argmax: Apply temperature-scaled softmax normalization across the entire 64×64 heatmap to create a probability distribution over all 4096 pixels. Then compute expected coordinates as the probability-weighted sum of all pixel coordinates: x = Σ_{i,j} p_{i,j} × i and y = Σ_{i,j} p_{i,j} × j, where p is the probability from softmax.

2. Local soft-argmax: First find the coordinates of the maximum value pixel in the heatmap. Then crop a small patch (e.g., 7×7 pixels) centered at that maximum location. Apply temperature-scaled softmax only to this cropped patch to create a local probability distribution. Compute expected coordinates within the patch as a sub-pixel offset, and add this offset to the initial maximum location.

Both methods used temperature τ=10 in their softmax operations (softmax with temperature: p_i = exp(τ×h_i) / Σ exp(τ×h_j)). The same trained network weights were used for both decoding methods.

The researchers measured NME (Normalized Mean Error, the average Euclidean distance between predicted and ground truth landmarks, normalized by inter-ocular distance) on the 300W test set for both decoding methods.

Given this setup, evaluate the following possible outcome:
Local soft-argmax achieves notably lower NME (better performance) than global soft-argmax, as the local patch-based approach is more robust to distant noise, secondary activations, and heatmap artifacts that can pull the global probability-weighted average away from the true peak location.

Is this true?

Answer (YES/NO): YES